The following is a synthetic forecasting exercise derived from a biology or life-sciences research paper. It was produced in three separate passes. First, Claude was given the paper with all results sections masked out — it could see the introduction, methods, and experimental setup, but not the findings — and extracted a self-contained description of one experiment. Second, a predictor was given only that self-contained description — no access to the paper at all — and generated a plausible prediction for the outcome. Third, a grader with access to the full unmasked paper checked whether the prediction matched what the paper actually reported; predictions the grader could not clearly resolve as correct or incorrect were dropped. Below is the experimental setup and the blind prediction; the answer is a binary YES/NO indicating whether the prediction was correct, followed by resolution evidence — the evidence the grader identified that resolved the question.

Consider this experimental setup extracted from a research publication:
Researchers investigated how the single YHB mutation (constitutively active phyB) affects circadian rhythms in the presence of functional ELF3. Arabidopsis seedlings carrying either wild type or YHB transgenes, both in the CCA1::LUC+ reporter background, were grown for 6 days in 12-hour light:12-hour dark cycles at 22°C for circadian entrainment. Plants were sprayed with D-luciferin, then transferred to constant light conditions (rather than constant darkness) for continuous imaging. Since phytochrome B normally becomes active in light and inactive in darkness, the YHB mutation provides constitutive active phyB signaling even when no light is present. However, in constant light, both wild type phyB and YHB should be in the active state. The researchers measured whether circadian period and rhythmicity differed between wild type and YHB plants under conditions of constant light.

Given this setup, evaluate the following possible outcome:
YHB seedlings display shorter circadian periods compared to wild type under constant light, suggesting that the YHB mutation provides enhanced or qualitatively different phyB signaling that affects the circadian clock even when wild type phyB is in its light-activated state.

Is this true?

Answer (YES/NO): NO